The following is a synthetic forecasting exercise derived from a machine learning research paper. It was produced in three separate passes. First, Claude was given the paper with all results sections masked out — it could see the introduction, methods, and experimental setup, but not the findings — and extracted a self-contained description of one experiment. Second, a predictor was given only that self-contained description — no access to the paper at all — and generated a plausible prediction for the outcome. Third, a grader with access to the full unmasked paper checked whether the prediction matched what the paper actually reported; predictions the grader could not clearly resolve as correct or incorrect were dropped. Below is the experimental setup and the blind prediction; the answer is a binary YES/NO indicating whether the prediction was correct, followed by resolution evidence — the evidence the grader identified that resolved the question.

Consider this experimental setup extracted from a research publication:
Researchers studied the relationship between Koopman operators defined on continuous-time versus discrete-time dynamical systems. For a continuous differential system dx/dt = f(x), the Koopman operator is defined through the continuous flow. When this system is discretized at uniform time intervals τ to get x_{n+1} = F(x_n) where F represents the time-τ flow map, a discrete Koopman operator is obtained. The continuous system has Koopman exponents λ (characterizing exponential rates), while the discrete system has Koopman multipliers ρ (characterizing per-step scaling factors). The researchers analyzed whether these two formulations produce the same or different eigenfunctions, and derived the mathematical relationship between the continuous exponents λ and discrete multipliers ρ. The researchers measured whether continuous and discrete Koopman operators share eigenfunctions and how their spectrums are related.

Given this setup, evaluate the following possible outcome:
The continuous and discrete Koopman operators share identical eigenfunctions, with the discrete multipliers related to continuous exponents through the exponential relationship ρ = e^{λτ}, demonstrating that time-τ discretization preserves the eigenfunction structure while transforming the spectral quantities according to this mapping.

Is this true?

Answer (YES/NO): YES